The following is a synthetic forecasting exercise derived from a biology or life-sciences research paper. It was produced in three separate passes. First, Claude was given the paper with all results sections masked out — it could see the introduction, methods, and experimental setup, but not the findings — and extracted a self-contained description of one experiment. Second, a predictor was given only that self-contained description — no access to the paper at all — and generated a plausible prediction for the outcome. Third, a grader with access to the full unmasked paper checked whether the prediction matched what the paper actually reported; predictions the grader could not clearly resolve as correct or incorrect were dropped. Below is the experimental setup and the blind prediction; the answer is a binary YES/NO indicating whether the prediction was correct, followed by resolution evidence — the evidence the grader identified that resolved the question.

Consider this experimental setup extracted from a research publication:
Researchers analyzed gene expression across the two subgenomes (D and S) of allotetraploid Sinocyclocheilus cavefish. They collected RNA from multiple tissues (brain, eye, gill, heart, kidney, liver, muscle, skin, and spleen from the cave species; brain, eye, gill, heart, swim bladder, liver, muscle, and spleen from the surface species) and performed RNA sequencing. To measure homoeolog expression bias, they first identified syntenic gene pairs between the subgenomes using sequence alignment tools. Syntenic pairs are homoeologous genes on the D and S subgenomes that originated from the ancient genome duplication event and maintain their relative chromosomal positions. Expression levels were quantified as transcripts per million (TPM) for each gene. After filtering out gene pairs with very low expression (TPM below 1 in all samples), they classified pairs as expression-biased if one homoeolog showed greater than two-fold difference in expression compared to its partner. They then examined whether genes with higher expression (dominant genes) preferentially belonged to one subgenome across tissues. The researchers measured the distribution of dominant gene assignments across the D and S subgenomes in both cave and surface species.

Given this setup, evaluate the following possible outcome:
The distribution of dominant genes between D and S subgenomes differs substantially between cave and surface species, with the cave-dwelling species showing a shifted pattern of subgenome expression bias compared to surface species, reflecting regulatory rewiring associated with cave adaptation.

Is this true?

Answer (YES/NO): NO